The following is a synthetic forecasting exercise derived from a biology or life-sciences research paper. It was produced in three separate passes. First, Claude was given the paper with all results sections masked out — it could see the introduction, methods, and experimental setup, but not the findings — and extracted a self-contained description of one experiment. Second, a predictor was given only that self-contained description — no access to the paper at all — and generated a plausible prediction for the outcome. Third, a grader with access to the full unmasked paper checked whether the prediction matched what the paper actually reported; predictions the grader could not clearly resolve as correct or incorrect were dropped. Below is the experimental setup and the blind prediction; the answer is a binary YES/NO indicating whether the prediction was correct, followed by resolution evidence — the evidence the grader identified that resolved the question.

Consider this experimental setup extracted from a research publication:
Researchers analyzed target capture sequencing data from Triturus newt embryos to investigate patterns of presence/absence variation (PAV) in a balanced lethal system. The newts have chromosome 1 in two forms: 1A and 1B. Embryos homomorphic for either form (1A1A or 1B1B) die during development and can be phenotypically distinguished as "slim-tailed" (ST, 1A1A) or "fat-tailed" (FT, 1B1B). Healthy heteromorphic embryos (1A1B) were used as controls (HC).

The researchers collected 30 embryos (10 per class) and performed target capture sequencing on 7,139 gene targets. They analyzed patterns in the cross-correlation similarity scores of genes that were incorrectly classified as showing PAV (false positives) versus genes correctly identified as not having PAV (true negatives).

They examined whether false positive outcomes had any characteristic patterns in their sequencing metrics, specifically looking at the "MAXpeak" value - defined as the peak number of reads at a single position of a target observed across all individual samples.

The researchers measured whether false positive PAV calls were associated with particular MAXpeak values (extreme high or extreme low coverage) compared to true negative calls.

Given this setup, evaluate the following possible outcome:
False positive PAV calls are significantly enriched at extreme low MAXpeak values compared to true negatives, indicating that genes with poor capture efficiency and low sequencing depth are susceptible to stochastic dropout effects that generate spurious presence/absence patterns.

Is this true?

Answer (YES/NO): YES